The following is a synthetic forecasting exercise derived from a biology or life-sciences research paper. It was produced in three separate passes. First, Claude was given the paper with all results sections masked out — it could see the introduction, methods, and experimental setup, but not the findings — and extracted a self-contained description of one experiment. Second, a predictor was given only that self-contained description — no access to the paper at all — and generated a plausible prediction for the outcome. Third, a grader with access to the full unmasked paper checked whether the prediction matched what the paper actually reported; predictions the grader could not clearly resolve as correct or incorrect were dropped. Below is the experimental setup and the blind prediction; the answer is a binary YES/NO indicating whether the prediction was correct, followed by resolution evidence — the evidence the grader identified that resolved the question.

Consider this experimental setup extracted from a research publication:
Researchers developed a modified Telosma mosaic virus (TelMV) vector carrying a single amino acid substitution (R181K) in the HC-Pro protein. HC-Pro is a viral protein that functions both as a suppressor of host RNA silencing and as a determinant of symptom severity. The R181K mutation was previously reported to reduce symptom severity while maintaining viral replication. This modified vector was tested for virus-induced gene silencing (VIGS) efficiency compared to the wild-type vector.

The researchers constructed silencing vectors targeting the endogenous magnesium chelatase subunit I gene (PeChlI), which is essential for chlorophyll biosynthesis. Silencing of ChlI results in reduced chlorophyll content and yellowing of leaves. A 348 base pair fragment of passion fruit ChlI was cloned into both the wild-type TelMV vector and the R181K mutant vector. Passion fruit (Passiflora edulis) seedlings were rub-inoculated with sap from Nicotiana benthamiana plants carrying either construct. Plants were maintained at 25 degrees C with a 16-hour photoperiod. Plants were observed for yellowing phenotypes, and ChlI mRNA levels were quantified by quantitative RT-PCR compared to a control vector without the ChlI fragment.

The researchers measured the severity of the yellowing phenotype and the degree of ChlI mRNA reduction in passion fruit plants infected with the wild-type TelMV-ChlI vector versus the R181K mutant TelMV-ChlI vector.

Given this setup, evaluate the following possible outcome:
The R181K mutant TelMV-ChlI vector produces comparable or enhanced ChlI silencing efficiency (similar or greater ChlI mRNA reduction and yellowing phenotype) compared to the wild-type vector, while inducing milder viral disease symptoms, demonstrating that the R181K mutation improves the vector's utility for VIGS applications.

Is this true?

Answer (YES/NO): YES